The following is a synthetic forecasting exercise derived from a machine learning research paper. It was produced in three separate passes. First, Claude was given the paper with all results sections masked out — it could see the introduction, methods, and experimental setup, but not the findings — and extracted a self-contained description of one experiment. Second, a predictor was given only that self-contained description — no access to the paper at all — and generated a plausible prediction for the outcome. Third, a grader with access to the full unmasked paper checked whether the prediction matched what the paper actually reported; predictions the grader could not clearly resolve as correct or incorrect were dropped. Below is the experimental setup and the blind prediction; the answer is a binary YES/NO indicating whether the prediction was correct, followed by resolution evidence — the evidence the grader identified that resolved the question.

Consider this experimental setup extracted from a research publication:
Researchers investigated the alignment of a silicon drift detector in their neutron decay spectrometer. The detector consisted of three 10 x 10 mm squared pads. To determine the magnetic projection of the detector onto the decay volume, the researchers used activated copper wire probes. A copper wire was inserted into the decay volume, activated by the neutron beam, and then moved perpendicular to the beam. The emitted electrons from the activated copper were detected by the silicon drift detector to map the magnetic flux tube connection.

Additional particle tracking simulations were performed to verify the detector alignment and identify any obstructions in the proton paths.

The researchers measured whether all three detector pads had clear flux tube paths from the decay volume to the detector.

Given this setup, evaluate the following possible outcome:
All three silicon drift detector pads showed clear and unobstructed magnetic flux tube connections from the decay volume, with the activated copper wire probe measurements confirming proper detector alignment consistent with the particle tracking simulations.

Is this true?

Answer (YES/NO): NO